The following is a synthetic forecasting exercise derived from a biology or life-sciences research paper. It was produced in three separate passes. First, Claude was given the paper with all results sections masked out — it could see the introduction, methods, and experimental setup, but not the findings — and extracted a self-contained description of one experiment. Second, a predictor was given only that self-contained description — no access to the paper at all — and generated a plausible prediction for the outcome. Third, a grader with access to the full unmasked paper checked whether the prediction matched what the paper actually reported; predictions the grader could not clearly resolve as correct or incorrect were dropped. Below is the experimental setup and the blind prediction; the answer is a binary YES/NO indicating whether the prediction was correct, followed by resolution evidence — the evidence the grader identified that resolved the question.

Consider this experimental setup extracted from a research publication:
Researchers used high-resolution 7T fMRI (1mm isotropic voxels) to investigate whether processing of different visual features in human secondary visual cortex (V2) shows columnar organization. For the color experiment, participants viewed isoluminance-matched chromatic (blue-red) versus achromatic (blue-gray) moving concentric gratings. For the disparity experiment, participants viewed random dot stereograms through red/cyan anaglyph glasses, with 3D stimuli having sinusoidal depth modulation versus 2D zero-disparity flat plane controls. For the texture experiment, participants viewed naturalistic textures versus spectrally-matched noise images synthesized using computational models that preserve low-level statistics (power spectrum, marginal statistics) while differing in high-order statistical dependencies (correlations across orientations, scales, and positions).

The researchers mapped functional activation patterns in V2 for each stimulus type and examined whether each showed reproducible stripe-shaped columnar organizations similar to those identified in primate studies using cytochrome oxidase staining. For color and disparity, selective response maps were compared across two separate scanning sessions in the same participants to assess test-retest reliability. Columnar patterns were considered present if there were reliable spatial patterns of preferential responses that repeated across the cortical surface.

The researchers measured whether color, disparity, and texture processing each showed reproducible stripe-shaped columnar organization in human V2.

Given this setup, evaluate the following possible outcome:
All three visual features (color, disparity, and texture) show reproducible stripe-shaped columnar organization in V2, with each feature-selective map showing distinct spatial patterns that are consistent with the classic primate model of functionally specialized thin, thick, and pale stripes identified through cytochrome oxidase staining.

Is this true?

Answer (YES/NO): NO